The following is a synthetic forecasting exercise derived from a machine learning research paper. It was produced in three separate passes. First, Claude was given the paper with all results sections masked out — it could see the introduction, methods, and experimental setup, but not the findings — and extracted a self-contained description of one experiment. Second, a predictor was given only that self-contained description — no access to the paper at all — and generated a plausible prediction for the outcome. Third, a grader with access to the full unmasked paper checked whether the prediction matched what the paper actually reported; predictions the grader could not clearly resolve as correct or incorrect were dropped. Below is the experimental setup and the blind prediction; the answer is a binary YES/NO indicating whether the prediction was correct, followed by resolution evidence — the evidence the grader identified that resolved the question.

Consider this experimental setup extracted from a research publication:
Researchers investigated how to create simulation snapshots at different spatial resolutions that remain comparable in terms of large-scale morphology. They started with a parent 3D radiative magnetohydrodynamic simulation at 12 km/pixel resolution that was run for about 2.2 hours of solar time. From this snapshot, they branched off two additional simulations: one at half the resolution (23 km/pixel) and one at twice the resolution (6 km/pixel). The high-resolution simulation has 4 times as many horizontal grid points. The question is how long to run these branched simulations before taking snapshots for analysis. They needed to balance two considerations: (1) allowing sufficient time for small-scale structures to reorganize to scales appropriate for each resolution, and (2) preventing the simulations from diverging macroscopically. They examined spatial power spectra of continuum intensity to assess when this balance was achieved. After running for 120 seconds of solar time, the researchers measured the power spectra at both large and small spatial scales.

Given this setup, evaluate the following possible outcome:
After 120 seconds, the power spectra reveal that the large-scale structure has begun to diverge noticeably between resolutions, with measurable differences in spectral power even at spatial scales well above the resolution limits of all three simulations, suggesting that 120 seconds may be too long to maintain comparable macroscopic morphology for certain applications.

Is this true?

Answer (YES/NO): NO